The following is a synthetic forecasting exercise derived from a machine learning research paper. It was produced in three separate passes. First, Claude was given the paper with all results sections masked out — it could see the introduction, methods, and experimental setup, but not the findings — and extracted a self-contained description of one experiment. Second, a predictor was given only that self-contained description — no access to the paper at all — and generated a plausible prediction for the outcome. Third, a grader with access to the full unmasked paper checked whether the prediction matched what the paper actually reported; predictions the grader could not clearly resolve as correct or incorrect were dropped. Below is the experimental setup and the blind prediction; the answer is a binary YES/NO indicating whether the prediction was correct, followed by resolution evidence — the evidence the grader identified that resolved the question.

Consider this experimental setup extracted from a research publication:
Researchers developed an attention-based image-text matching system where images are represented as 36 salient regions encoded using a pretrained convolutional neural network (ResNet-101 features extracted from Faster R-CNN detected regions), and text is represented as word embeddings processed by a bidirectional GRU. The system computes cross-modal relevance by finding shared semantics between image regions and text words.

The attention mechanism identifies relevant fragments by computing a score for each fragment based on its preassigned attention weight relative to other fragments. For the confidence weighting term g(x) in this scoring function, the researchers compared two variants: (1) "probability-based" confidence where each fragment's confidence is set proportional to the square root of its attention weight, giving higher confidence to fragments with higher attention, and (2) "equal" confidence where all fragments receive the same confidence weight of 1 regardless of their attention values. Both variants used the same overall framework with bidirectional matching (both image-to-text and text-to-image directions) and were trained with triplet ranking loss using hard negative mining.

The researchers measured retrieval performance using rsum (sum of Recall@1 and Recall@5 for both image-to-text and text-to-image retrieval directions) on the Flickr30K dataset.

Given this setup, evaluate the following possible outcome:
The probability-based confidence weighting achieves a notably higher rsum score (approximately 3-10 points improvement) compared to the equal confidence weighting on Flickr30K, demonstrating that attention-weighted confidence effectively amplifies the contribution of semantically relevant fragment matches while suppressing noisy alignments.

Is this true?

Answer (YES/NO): NO